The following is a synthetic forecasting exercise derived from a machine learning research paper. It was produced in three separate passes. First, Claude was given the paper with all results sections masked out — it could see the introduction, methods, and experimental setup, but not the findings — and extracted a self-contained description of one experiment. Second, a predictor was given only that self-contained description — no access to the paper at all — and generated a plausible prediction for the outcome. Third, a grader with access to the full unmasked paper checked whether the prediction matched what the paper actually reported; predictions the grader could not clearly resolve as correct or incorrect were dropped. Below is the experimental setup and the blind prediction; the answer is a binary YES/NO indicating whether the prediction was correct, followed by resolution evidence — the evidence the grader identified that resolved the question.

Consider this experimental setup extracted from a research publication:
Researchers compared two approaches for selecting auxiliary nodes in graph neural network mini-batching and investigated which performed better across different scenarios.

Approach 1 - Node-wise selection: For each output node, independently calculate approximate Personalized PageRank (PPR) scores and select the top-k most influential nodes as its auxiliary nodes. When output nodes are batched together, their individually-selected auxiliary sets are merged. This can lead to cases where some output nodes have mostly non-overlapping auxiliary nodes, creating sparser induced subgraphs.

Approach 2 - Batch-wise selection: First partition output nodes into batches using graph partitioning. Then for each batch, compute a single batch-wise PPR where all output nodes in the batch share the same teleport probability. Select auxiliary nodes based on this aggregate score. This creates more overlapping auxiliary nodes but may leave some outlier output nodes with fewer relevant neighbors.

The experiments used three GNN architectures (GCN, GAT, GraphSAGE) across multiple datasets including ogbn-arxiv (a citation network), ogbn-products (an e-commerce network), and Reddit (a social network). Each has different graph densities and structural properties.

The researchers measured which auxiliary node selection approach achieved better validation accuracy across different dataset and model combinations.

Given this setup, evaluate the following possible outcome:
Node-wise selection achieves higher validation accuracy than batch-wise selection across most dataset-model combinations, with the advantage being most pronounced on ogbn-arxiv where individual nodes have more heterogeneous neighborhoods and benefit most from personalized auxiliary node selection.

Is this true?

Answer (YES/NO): NO